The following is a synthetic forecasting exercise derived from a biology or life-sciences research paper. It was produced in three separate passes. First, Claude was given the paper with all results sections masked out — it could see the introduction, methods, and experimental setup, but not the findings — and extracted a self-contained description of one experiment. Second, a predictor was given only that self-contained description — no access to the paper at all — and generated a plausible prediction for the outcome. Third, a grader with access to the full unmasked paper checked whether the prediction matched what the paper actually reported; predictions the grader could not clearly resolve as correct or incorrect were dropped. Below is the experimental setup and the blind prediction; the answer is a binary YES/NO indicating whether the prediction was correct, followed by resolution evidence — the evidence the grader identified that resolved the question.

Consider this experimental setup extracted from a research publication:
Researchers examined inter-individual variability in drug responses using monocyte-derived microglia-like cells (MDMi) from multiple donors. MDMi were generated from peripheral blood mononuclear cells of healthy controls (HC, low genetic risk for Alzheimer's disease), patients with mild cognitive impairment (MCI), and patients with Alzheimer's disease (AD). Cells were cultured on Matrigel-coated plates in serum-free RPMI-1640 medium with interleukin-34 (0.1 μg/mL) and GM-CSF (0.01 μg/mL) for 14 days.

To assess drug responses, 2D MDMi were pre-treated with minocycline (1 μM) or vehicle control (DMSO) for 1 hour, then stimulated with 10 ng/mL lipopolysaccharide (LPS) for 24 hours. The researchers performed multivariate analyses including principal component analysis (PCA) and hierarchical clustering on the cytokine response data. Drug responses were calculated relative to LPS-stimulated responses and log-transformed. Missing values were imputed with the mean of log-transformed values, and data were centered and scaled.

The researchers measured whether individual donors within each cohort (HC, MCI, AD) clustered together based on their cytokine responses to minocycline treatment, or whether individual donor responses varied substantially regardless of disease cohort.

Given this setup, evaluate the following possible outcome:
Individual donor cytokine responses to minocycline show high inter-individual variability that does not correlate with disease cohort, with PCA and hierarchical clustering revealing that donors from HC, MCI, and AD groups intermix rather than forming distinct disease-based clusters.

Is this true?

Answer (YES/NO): YES